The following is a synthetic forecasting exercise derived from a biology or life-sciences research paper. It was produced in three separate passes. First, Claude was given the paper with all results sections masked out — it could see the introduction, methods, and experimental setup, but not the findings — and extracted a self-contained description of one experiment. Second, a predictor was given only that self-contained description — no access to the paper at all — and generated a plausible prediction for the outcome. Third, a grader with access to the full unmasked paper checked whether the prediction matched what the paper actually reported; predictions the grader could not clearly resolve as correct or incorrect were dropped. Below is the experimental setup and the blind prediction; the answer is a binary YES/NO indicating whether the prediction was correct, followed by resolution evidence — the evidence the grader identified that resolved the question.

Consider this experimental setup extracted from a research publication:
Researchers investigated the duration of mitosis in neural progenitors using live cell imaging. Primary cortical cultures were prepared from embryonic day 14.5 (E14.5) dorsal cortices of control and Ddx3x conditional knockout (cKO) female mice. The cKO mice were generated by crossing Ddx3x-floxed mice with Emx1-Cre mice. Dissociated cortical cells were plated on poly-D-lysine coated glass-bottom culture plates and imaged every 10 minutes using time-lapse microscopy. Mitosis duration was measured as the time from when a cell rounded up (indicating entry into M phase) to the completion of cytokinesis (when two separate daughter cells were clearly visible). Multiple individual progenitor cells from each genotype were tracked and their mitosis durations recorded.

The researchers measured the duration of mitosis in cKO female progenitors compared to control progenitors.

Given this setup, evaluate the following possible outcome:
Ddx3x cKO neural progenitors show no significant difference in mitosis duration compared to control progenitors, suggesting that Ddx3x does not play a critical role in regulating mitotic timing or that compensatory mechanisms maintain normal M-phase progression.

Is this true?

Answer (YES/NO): YES